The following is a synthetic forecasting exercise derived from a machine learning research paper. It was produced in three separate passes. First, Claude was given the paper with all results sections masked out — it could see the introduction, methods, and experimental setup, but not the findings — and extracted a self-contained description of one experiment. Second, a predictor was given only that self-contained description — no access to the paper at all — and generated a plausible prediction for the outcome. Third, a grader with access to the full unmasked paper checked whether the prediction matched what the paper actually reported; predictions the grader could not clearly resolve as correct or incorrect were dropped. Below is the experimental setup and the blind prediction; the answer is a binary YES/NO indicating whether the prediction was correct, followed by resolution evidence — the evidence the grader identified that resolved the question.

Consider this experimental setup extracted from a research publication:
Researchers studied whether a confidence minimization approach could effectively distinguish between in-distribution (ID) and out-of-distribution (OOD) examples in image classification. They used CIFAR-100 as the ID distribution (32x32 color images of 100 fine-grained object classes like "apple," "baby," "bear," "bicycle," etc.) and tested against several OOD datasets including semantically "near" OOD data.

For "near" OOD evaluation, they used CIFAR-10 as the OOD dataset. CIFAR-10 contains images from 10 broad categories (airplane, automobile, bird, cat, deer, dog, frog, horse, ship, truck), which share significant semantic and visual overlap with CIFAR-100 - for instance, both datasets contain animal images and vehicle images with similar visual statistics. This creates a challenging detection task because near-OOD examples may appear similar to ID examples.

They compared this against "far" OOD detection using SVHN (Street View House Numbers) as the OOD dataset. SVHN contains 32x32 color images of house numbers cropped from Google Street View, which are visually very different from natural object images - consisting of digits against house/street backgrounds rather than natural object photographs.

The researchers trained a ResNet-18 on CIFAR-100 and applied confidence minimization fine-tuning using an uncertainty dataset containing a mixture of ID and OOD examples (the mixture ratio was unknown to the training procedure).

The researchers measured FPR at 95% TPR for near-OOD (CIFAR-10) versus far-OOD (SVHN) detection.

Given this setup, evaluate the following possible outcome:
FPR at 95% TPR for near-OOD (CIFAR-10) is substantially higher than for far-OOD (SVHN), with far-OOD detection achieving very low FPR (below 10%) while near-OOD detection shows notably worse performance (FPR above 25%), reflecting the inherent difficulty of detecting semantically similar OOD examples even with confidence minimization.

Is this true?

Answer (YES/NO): YES